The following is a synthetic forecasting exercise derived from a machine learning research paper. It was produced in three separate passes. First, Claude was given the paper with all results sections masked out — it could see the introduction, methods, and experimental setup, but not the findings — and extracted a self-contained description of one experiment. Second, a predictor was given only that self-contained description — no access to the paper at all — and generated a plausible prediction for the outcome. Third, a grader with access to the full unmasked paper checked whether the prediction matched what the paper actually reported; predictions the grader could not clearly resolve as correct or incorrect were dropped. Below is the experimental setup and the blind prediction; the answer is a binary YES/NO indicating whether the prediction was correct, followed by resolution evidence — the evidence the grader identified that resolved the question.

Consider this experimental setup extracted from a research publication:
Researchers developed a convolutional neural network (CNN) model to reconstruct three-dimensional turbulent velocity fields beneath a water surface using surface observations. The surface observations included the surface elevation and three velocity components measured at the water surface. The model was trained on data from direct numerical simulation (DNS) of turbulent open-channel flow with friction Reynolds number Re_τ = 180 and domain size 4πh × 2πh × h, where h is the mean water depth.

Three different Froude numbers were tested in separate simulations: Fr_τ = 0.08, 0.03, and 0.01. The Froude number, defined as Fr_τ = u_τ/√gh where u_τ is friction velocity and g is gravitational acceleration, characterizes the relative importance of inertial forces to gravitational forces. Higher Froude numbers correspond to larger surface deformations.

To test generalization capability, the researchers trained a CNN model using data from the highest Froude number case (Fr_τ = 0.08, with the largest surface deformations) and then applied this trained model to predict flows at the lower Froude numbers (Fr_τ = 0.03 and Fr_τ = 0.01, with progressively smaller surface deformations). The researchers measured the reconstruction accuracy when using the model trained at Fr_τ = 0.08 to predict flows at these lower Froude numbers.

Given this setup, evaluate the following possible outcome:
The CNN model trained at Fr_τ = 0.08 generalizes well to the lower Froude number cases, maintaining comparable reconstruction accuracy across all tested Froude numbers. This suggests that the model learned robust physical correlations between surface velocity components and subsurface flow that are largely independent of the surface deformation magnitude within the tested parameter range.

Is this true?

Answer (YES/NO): YES